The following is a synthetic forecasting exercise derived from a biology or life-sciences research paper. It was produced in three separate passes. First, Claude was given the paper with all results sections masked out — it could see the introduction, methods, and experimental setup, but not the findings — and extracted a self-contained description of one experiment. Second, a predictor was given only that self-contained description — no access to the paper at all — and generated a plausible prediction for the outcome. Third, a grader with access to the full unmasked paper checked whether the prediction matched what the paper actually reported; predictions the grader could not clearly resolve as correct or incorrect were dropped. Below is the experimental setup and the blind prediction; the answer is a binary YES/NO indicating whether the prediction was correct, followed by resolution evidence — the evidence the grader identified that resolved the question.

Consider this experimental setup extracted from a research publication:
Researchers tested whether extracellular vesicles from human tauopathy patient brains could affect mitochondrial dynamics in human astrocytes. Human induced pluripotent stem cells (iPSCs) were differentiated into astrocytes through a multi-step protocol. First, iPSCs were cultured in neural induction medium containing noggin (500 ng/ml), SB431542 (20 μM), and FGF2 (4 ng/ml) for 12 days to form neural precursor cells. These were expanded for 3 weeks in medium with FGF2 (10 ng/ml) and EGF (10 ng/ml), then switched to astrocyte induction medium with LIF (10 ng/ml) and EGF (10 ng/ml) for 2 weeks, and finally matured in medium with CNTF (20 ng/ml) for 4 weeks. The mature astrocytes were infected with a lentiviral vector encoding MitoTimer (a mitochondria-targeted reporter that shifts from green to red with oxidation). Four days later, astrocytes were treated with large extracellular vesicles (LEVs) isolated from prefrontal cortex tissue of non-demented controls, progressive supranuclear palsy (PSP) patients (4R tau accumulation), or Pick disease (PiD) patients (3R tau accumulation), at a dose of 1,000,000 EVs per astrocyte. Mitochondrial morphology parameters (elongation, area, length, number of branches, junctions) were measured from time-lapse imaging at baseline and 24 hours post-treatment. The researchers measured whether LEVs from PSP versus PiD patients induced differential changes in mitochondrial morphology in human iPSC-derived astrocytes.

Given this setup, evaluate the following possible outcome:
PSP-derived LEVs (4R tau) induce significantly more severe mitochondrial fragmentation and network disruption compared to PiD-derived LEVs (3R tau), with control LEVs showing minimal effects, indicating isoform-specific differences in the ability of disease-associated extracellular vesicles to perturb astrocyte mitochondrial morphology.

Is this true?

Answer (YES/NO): NO